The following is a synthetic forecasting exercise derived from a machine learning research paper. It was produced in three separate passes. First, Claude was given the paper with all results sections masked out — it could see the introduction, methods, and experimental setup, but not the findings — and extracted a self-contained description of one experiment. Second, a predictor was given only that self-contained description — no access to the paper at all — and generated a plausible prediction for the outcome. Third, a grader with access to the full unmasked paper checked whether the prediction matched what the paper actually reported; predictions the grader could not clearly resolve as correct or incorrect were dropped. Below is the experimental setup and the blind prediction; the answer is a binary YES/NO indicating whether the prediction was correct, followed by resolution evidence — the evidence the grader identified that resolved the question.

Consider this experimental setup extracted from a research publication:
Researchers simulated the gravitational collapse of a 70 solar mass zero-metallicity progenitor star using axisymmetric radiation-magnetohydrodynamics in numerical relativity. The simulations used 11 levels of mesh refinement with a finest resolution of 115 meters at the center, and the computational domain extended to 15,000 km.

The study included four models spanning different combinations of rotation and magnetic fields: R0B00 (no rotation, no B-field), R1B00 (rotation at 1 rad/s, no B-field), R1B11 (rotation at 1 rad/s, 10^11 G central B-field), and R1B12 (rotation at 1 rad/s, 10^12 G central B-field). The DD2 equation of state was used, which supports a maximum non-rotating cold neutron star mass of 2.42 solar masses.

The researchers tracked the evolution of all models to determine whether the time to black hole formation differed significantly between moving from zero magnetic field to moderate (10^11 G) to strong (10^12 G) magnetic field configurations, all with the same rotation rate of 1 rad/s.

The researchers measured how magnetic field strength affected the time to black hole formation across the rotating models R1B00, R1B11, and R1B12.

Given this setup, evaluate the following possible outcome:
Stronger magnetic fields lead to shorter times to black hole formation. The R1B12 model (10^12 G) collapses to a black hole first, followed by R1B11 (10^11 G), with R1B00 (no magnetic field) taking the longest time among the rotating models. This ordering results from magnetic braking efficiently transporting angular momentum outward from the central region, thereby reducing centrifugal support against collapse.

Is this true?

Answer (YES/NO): NO